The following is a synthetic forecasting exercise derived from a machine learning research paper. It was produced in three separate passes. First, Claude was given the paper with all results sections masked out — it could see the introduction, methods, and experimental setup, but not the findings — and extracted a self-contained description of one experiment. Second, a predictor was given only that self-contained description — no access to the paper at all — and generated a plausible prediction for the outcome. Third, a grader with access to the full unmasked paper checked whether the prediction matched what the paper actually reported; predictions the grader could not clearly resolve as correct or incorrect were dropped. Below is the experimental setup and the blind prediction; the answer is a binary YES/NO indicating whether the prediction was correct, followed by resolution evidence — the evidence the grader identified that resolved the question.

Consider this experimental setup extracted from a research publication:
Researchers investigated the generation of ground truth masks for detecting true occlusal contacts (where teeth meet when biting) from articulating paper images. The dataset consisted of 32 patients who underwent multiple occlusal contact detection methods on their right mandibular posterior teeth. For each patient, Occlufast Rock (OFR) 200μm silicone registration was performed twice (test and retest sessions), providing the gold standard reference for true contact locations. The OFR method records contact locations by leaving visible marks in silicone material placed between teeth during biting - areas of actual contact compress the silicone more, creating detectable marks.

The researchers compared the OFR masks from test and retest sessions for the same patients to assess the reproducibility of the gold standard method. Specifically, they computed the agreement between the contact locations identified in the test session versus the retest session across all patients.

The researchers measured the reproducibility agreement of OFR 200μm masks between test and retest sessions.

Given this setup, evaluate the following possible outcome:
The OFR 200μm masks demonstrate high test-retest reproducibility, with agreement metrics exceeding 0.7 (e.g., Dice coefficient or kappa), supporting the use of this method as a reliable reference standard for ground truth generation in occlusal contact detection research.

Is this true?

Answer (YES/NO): YES